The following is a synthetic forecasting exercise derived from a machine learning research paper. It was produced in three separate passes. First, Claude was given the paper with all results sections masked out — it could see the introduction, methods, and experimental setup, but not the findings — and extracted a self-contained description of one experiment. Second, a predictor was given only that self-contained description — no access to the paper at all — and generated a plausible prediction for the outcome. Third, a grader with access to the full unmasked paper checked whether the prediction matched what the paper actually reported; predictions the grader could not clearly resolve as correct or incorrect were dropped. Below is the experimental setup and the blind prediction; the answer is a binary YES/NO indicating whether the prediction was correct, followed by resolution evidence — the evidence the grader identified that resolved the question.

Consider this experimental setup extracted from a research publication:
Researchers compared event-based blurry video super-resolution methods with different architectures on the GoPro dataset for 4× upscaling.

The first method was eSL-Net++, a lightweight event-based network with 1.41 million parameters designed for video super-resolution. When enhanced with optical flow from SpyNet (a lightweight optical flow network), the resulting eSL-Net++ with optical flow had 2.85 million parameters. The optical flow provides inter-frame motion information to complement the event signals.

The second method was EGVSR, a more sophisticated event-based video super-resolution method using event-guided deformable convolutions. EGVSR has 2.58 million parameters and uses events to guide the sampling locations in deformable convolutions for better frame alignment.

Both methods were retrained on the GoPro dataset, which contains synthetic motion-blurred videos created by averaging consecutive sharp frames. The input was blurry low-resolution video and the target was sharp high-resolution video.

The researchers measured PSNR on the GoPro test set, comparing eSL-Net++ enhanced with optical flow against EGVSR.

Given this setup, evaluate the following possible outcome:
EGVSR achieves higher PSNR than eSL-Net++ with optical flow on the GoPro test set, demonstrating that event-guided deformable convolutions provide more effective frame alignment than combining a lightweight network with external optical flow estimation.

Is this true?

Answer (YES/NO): YES